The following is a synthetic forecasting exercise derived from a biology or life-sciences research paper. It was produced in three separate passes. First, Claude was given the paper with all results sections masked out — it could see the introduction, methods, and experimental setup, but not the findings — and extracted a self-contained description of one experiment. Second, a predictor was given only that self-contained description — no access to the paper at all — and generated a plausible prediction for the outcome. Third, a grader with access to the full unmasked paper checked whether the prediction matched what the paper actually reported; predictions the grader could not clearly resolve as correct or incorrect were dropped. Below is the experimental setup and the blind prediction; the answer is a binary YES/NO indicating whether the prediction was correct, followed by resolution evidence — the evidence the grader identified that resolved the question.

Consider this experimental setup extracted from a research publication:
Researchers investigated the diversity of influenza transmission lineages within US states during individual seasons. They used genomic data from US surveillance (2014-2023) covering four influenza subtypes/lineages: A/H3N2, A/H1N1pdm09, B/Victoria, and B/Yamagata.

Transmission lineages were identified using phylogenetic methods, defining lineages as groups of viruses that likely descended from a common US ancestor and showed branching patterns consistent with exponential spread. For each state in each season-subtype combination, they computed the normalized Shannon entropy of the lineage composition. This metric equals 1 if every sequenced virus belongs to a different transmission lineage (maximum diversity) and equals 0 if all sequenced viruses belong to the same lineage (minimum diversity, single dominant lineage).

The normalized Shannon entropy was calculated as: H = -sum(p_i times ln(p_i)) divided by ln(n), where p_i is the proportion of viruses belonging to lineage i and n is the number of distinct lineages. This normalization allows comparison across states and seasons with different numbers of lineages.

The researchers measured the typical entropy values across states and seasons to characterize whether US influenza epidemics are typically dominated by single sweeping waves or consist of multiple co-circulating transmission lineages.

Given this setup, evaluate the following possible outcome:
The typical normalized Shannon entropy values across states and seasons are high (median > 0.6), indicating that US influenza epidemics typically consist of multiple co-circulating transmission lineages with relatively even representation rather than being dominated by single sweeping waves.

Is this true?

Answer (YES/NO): NO